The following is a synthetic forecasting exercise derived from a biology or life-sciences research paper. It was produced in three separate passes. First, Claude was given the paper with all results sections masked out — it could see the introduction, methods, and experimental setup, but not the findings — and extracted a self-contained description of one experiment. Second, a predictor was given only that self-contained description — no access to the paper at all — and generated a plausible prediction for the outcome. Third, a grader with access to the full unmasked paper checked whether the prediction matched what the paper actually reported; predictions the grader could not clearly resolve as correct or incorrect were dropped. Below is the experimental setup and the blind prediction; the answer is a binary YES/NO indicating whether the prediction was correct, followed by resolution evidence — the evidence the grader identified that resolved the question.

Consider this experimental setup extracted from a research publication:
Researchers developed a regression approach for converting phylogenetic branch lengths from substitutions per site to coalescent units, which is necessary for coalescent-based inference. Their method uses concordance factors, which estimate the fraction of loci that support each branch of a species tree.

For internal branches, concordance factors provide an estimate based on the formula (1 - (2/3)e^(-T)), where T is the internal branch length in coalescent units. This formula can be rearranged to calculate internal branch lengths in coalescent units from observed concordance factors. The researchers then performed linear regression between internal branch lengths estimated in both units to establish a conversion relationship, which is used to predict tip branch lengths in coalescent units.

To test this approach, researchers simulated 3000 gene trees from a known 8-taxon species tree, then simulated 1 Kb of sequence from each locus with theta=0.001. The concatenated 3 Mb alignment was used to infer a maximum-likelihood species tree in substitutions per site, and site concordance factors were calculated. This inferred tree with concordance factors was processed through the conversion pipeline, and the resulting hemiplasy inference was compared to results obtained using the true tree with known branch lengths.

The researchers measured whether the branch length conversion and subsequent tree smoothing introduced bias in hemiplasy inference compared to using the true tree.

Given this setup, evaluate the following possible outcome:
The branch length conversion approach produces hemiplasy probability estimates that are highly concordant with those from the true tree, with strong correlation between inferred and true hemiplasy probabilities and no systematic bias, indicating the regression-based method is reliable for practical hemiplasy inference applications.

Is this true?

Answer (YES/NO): NO